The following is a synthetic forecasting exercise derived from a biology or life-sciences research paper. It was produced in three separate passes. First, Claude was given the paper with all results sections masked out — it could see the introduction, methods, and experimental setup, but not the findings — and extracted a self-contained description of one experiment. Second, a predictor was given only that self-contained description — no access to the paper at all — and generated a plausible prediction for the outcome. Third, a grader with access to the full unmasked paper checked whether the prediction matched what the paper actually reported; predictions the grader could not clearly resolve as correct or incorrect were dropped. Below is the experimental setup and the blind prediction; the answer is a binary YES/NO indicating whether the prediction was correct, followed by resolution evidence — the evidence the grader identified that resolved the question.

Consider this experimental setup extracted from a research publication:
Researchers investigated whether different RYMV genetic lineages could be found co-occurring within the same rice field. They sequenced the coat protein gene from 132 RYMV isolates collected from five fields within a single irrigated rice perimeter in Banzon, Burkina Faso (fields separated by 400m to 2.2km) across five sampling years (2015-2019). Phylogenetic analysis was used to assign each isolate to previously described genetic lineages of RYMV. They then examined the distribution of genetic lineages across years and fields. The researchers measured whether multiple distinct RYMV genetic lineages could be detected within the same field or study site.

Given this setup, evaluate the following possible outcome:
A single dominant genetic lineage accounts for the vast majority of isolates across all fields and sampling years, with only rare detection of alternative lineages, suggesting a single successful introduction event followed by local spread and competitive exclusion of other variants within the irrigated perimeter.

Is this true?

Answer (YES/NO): NO